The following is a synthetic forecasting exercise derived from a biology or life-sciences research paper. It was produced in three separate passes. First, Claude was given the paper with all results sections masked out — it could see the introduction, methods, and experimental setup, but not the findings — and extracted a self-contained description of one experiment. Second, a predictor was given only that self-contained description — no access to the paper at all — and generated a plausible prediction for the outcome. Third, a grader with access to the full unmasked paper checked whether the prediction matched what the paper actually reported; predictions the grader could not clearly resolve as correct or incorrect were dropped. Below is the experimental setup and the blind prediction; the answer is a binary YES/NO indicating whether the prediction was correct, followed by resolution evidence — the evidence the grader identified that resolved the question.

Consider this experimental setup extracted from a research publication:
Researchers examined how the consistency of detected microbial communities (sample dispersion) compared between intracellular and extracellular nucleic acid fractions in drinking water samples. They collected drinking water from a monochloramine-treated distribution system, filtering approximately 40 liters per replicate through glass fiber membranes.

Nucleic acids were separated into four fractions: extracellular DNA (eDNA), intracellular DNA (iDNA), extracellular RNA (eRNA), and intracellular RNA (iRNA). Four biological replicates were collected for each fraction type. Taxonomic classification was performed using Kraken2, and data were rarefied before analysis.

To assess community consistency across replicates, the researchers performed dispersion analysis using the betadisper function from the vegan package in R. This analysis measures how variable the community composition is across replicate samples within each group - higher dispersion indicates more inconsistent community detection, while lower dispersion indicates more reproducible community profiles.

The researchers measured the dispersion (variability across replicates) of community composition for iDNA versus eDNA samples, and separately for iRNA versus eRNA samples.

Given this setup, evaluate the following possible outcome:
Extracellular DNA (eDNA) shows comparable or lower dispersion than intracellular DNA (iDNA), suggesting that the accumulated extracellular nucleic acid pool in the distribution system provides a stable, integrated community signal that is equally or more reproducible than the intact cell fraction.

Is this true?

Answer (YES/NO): NO